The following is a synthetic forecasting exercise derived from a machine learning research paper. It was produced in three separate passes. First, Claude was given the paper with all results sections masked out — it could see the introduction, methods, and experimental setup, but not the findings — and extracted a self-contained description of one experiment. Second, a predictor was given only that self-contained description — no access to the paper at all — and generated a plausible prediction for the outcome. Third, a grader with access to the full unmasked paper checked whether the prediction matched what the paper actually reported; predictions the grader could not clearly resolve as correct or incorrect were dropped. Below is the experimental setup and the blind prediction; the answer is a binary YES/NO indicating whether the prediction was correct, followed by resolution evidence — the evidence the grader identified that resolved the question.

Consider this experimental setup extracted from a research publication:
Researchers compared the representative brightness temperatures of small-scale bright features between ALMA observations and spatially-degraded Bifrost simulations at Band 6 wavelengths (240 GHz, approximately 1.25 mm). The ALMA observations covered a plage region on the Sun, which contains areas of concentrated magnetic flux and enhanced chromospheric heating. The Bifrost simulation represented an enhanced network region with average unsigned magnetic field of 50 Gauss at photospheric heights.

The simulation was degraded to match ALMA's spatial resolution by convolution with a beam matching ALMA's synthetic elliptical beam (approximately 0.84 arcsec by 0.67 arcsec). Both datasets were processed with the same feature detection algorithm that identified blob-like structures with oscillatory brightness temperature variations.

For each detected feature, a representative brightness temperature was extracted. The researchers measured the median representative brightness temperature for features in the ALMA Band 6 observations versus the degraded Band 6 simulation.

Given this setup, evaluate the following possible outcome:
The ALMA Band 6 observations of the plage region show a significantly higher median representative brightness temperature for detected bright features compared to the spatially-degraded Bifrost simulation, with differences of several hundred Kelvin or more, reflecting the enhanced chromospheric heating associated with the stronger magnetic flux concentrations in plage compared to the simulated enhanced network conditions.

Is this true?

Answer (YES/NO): YES